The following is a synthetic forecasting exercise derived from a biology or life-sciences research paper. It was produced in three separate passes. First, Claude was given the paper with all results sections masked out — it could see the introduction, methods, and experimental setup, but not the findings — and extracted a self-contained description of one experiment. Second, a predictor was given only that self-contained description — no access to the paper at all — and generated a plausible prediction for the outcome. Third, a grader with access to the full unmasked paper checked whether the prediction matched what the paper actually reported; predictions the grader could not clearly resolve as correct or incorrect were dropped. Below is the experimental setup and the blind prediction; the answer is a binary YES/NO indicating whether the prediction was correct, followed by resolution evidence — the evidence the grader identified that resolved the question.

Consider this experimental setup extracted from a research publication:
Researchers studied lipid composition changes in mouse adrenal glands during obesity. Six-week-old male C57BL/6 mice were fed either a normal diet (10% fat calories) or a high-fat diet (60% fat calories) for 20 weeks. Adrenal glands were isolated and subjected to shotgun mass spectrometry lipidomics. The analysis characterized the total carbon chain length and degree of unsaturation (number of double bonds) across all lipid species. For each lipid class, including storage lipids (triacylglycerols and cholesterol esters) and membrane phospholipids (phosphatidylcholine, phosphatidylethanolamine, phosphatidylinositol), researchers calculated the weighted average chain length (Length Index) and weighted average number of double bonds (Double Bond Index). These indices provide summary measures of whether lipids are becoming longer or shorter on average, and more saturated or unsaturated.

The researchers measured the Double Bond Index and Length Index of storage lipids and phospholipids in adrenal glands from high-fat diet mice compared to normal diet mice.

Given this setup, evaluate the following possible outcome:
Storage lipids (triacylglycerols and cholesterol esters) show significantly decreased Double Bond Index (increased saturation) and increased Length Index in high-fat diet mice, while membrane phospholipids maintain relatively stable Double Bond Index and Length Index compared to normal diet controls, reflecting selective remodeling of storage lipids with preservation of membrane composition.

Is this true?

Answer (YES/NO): NO